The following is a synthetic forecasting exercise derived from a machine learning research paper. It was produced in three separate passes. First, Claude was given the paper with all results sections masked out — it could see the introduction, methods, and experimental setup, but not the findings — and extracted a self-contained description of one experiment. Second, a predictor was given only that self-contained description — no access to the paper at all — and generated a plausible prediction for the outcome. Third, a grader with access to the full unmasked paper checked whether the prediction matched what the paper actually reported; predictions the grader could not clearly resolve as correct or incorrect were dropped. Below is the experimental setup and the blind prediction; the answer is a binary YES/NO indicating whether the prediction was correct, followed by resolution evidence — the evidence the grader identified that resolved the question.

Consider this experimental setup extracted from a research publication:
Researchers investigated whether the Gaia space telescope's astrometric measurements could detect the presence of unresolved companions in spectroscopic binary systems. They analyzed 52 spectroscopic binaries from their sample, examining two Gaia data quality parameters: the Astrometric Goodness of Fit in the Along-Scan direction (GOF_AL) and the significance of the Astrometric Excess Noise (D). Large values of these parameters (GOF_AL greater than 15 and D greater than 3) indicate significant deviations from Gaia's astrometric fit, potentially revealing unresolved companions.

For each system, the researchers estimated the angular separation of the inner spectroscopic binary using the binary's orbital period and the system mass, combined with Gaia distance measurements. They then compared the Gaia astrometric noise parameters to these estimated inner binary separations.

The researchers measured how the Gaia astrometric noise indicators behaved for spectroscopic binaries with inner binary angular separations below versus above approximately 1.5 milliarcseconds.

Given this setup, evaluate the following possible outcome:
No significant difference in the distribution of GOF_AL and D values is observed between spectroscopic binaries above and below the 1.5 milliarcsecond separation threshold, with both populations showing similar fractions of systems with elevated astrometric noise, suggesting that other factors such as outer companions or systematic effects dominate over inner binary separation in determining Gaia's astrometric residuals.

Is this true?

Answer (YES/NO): NO